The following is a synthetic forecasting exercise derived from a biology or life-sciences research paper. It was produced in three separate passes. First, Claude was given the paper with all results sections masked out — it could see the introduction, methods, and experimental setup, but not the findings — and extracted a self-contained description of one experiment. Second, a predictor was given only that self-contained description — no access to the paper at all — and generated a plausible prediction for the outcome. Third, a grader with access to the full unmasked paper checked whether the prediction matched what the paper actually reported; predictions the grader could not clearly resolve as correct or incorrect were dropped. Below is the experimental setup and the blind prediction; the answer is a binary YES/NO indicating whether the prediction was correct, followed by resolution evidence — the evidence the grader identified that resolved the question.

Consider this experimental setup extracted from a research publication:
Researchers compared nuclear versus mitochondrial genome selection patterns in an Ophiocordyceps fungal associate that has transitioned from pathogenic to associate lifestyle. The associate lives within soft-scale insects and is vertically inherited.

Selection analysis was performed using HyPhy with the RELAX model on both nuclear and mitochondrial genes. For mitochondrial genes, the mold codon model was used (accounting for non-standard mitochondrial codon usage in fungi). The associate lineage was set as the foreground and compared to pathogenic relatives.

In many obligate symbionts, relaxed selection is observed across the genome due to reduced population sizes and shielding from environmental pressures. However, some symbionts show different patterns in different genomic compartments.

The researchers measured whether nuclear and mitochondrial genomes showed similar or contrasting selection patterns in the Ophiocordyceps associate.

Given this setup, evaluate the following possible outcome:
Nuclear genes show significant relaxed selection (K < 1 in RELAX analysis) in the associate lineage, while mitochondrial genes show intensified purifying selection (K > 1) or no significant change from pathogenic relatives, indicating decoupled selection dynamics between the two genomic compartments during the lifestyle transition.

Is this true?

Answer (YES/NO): NO